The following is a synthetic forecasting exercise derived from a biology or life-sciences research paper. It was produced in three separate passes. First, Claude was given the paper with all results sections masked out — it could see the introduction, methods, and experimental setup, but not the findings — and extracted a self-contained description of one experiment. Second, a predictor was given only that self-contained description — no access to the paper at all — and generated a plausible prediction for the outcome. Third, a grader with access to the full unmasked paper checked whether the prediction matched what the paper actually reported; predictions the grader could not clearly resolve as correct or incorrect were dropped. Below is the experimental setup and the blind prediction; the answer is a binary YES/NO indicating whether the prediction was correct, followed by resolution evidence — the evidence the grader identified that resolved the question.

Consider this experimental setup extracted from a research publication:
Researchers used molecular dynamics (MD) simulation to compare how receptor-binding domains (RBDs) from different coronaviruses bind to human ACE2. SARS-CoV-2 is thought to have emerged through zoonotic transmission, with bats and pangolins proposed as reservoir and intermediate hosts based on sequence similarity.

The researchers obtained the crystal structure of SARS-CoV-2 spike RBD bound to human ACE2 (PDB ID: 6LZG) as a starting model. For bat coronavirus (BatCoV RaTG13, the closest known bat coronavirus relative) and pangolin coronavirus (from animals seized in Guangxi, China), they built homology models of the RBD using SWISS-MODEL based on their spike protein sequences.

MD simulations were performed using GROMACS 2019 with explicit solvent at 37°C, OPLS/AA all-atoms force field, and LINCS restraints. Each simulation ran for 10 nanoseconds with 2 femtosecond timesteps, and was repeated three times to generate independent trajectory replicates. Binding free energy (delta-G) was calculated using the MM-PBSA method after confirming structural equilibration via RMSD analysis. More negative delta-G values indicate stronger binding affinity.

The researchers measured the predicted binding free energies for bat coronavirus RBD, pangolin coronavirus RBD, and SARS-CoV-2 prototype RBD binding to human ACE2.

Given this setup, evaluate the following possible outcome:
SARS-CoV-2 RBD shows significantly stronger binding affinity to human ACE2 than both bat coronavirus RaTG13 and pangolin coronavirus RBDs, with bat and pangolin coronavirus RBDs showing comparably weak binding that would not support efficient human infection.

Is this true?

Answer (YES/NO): NO